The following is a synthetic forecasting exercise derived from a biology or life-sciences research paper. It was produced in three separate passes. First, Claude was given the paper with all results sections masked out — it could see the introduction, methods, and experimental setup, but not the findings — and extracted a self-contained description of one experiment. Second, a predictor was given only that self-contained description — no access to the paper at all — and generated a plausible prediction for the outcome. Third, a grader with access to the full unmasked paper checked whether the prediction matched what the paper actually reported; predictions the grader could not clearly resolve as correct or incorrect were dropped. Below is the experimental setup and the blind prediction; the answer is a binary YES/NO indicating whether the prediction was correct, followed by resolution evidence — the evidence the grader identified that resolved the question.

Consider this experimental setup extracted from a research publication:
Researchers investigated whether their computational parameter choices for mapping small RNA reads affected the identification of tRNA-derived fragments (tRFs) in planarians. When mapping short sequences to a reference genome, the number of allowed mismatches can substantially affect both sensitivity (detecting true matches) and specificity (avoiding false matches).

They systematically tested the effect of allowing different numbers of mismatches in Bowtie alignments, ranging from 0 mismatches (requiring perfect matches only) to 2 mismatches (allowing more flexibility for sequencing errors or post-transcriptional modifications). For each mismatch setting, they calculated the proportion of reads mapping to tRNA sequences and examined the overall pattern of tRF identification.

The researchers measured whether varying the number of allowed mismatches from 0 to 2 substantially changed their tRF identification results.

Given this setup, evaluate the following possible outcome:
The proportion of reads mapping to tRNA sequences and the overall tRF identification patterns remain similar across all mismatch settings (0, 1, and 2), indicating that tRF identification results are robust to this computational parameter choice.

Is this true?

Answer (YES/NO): YES